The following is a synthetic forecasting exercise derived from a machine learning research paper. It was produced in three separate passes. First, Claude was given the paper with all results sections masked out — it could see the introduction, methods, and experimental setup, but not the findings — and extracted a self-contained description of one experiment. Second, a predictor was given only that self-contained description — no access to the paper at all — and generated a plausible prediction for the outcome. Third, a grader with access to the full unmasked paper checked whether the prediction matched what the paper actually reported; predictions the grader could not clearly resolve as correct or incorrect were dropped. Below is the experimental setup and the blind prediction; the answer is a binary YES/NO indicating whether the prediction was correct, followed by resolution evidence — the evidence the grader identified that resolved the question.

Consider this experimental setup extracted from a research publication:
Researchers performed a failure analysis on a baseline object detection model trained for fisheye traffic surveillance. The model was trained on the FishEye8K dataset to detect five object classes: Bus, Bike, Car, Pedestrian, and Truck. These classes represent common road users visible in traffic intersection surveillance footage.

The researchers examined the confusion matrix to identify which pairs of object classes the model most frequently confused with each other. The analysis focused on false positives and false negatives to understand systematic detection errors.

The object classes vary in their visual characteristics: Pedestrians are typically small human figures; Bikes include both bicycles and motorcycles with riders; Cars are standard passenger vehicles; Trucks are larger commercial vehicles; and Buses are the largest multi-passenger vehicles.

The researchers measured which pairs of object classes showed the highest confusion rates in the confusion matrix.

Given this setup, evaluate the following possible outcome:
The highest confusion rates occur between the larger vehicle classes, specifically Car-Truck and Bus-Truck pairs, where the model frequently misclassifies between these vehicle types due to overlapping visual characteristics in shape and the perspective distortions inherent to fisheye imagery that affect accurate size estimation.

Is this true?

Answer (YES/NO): NO